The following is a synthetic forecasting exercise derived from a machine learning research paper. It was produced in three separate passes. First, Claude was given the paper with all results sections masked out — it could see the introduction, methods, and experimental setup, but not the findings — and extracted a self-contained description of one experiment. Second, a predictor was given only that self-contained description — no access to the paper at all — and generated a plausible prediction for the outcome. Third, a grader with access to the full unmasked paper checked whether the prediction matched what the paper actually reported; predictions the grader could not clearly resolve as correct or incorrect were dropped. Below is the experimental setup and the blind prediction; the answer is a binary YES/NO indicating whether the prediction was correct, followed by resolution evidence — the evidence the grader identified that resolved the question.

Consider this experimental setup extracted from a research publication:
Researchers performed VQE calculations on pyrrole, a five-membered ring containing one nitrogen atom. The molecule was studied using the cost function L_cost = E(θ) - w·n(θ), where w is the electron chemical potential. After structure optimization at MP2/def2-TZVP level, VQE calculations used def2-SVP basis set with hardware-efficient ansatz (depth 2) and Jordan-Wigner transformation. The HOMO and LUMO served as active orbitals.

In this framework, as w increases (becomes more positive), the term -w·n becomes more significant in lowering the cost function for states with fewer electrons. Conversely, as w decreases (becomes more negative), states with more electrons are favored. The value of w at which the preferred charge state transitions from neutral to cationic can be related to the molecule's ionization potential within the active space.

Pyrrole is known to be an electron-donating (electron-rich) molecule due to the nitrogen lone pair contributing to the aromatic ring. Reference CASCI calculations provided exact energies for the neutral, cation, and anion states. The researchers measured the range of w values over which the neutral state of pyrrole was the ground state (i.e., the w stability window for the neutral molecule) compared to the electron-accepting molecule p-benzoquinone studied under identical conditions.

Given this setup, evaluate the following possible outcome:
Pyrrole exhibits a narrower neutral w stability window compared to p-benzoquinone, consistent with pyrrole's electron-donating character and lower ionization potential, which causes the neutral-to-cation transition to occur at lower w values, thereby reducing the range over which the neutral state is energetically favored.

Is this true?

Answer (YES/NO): NO